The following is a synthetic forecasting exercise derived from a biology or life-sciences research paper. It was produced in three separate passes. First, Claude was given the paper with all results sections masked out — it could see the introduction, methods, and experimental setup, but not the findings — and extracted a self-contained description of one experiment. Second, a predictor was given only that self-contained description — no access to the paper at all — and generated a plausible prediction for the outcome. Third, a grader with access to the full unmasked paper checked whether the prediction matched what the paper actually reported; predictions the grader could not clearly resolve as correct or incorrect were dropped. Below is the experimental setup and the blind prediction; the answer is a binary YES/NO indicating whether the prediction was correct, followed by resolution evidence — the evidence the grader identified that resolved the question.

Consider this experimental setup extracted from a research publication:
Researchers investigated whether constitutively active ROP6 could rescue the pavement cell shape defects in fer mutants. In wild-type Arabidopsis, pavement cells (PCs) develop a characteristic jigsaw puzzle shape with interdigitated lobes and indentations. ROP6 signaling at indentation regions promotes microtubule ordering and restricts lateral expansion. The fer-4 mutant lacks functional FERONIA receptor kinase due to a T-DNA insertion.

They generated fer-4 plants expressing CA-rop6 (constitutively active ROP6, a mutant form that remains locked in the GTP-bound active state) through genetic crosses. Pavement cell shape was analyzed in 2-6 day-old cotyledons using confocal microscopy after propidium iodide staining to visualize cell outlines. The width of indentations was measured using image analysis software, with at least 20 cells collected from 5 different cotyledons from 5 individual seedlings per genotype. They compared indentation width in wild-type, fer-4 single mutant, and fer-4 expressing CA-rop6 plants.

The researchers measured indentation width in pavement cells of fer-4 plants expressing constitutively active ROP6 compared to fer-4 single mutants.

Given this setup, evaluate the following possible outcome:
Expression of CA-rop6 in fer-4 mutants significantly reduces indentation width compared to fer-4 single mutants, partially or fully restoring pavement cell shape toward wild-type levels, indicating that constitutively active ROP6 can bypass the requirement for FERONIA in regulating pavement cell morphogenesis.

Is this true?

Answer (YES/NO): NO